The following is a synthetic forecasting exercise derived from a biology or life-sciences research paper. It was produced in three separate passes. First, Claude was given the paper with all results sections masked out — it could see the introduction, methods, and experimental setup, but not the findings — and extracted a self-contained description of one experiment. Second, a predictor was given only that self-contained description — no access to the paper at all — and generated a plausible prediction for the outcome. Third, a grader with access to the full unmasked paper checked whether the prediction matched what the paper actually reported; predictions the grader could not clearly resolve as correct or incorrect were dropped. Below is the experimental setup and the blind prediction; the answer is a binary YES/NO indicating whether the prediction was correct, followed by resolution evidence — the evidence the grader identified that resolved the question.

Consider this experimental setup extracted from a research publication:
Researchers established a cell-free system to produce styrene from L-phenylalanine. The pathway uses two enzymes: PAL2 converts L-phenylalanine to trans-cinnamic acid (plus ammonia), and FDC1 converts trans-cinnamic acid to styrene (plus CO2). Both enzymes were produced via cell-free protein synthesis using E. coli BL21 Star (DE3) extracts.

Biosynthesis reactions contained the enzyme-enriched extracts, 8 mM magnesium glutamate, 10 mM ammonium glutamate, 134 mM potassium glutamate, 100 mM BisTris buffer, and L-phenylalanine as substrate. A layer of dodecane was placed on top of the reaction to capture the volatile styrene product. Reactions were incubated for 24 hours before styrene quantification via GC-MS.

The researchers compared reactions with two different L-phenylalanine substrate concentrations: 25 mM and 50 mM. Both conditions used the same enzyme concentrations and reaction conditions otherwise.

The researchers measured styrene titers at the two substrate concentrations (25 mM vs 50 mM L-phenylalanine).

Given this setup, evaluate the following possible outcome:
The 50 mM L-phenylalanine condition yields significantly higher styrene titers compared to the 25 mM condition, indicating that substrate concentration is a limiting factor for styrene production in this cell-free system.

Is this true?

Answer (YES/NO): NO